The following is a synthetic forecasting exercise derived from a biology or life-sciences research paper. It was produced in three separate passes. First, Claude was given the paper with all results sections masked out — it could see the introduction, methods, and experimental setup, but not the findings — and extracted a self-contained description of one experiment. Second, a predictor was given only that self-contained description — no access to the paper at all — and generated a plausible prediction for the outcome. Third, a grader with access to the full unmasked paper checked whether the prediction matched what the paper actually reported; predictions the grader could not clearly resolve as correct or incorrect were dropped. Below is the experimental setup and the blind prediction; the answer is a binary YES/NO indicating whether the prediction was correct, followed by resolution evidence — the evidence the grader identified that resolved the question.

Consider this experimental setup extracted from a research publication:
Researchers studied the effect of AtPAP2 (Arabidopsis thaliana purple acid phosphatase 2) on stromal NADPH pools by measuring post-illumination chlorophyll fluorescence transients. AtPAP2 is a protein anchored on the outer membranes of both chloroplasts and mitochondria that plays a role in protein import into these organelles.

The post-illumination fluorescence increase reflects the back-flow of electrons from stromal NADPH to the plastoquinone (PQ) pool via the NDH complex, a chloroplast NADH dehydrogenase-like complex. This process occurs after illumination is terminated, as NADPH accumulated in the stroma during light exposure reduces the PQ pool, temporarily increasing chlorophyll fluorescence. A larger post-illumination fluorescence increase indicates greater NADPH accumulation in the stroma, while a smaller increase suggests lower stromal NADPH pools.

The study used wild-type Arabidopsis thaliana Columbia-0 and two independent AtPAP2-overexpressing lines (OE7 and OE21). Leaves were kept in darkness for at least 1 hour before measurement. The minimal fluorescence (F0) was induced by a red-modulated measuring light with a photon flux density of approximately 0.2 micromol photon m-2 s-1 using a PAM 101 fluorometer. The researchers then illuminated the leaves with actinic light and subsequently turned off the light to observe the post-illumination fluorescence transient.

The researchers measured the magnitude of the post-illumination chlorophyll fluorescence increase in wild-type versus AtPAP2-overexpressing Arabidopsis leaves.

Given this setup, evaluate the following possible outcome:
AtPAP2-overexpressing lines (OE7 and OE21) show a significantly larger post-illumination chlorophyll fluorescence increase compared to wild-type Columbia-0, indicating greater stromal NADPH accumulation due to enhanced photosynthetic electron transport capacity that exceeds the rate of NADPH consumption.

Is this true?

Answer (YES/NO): NO